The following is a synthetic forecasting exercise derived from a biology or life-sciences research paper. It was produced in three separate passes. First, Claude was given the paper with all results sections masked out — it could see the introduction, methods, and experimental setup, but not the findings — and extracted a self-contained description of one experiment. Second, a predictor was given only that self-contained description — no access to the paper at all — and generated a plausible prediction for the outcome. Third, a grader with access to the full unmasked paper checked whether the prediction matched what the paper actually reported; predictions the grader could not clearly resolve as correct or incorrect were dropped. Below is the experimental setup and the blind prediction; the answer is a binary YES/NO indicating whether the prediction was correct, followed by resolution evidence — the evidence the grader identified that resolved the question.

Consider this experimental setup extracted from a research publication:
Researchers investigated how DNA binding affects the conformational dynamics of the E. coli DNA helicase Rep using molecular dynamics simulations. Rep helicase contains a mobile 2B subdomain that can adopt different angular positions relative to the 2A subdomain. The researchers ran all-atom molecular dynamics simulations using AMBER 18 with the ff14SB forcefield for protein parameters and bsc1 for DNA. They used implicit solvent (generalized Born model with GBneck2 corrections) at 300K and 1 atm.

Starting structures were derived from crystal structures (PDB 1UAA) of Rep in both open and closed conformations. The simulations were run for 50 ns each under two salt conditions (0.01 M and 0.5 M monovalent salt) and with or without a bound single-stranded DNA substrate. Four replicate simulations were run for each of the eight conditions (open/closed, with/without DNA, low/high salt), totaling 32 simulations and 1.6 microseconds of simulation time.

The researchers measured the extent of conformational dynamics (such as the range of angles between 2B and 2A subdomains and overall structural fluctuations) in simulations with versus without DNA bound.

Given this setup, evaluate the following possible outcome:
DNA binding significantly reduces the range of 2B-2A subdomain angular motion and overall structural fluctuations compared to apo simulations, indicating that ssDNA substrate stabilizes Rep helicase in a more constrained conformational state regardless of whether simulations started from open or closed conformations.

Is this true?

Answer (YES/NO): YES